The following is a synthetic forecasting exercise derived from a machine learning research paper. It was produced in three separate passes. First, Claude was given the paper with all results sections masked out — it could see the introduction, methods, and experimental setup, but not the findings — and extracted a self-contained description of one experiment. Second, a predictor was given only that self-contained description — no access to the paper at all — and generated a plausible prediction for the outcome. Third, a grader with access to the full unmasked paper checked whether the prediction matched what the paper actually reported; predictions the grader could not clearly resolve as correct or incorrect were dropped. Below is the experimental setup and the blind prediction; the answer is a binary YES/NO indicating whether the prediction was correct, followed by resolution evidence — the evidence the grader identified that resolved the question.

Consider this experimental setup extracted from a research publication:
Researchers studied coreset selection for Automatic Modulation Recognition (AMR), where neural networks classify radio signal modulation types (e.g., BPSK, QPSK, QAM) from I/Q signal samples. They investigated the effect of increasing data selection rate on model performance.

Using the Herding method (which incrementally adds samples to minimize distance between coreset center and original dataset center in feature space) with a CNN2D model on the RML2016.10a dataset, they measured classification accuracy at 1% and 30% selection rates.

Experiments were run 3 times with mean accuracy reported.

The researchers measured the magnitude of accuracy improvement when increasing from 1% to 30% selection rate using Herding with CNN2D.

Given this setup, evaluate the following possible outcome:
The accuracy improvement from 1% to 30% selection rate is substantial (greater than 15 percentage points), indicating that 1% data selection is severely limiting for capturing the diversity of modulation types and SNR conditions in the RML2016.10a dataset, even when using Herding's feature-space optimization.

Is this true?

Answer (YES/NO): YES